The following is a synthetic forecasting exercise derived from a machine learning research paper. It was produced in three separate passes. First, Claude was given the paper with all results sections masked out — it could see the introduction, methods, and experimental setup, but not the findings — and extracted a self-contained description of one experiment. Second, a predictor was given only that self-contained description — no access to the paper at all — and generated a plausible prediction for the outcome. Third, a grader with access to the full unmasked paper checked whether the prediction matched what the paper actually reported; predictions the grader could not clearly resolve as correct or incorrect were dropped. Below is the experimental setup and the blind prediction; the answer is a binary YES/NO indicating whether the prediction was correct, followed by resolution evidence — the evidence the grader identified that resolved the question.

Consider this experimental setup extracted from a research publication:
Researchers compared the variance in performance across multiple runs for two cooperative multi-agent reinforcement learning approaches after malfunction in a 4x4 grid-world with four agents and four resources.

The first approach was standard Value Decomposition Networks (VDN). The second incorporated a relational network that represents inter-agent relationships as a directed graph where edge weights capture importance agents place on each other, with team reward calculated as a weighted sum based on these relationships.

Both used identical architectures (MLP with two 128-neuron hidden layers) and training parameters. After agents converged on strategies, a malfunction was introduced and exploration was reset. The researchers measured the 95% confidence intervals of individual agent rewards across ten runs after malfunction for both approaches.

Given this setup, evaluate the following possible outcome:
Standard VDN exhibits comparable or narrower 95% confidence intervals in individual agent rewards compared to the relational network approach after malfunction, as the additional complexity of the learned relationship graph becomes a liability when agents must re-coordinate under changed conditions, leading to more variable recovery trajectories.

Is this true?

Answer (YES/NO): NO